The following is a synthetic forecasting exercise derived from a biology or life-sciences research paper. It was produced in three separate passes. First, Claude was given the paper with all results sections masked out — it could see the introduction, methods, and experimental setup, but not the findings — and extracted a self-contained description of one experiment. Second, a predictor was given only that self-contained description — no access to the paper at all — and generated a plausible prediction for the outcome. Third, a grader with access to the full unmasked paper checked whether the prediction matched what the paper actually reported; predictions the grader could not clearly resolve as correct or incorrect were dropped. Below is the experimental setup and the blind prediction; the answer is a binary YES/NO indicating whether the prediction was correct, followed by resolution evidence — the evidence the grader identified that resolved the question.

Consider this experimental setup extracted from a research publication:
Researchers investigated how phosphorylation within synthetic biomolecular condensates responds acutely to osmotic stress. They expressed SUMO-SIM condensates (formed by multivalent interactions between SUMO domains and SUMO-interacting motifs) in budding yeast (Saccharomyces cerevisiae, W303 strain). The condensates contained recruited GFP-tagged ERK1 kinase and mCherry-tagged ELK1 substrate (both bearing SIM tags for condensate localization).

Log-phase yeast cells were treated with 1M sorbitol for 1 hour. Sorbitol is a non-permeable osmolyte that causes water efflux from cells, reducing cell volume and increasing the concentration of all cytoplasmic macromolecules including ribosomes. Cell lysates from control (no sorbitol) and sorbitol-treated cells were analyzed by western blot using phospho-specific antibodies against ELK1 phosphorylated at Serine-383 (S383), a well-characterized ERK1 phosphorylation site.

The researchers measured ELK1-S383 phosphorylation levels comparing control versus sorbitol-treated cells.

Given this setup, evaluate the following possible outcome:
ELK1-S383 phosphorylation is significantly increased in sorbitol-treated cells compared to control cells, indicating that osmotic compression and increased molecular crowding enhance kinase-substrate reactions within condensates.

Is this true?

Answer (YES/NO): NO